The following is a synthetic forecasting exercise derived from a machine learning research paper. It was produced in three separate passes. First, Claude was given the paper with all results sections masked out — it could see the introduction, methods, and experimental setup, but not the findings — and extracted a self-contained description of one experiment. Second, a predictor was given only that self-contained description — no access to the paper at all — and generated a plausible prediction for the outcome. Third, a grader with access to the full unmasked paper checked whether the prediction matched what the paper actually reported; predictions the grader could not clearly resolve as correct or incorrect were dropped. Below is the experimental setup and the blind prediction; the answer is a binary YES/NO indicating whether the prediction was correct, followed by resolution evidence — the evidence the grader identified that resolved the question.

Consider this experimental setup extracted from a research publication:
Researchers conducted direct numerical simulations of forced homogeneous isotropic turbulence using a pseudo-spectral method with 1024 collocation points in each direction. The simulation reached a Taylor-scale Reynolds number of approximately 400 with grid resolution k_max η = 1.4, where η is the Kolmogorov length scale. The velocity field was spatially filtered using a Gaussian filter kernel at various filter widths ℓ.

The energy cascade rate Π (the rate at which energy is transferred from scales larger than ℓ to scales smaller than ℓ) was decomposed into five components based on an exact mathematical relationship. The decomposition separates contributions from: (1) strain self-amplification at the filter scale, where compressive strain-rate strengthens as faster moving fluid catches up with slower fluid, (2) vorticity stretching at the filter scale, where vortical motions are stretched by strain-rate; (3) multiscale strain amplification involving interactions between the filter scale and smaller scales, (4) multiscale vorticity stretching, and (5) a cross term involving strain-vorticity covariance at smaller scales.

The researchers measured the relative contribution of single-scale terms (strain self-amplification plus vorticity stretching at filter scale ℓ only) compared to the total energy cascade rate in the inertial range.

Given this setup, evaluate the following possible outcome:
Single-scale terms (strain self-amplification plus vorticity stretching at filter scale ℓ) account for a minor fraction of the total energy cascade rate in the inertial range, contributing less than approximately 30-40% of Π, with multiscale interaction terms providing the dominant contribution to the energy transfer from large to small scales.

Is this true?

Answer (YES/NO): NO